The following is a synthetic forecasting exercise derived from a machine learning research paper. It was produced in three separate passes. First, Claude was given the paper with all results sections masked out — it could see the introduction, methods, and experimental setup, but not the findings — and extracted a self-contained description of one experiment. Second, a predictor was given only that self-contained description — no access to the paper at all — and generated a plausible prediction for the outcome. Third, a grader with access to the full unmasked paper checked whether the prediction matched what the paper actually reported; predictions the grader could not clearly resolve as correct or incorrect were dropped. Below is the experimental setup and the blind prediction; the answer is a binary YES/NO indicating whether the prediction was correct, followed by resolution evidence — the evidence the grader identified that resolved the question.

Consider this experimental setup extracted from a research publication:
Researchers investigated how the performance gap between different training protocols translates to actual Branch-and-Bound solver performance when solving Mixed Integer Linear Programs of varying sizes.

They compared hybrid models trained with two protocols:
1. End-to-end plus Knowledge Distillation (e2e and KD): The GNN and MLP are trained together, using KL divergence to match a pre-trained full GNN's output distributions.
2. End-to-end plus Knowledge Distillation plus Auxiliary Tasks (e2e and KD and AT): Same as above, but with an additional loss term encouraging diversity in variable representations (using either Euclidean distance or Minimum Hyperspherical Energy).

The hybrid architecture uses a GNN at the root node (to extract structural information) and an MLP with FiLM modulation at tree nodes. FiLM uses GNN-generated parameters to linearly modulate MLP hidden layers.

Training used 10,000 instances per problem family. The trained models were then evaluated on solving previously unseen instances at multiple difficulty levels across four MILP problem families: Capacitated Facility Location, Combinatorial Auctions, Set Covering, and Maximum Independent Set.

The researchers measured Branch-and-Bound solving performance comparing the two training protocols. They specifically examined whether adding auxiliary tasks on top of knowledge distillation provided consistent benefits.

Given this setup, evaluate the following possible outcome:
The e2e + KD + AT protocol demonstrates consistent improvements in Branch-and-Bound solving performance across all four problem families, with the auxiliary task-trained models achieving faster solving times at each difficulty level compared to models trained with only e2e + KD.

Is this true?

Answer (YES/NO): NO